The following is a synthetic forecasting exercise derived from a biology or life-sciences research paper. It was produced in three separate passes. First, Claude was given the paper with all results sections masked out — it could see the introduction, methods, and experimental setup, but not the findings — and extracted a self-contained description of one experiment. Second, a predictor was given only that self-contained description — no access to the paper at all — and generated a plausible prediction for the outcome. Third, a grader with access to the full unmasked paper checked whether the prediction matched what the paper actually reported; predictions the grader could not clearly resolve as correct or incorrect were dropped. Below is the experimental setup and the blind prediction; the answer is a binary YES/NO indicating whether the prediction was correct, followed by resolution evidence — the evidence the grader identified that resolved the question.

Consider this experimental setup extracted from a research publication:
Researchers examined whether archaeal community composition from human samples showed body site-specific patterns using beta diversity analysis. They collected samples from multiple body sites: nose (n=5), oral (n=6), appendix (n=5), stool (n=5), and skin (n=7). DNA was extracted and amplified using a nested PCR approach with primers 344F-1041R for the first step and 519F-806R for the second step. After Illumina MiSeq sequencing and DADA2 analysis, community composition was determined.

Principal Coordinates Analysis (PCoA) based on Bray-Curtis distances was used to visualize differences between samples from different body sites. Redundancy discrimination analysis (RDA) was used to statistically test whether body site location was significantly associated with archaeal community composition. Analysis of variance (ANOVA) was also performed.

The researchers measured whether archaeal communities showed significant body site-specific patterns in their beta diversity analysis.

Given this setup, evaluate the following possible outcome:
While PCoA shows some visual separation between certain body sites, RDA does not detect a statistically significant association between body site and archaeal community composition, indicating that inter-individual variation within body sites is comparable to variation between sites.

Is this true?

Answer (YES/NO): NO